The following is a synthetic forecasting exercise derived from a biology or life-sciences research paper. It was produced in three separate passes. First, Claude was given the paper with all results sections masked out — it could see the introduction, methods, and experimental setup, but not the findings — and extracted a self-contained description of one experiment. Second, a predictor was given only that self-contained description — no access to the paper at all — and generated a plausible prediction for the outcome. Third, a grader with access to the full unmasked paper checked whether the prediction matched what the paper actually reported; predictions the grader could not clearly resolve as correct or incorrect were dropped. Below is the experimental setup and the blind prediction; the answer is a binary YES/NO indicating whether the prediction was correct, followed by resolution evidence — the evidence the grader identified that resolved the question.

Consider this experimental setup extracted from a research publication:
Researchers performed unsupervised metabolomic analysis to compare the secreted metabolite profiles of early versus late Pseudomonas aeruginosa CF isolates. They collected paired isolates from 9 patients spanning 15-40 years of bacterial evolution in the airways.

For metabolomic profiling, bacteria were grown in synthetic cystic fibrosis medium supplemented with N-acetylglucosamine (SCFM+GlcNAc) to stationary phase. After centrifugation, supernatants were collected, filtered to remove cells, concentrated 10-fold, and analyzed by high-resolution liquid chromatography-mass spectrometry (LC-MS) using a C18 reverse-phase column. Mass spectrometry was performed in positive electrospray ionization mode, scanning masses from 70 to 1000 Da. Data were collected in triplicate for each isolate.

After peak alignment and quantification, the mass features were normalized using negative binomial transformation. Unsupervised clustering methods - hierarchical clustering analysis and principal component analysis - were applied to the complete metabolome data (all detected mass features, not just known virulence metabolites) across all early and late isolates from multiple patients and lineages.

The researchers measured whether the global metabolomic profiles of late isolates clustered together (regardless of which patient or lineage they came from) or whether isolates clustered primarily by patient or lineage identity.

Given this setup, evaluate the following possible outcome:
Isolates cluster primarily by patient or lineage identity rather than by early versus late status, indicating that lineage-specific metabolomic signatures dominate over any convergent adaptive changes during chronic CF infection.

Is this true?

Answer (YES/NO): NO